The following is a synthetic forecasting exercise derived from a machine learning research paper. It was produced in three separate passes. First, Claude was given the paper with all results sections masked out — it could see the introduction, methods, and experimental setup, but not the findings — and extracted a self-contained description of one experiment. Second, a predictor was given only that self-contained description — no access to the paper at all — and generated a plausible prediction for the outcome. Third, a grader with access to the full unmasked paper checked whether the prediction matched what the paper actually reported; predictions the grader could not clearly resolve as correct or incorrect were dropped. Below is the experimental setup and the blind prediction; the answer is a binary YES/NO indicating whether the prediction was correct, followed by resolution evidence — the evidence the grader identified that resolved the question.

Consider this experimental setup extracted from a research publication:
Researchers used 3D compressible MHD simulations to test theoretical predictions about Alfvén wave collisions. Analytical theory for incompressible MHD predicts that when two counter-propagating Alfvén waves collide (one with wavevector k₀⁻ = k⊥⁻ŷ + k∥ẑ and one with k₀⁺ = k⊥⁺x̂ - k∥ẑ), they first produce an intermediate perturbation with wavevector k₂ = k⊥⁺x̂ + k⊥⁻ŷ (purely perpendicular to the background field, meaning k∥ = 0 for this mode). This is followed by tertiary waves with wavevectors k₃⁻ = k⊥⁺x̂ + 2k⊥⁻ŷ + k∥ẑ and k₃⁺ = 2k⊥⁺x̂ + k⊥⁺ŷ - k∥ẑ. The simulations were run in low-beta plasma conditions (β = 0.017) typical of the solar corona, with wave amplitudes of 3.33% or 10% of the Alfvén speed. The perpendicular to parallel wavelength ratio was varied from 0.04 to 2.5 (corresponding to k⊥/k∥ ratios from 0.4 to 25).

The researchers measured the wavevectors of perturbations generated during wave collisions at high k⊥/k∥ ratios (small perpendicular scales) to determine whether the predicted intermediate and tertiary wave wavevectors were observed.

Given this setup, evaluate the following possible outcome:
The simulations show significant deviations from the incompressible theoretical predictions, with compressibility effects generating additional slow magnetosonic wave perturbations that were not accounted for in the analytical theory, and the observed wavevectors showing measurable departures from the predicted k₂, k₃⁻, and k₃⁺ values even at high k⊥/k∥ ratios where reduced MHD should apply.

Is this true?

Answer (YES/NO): NO